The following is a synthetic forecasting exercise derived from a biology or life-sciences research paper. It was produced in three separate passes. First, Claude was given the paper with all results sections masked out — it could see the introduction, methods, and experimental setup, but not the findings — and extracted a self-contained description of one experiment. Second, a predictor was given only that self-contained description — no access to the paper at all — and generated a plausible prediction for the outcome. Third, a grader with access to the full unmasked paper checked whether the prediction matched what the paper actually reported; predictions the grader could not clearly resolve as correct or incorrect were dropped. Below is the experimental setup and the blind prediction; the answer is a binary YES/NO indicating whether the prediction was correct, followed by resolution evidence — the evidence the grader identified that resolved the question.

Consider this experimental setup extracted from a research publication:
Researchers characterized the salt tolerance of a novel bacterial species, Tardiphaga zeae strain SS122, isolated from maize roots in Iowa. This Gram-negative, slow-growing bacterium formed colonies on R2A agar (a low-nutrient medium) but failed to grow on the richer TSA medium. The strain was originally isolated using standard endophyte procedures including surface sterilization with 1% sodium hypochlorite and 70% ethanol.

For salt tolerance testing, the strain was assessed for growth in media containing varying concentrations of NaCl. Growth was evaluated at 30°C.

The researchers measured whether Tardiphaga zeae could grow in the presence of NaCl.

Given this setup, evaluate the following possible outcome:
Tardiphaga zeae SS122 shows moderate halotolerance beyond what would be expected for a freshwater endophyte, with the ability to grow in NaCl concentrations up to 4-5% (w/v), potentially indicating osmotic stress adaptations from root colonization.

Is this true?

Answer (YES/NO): NO